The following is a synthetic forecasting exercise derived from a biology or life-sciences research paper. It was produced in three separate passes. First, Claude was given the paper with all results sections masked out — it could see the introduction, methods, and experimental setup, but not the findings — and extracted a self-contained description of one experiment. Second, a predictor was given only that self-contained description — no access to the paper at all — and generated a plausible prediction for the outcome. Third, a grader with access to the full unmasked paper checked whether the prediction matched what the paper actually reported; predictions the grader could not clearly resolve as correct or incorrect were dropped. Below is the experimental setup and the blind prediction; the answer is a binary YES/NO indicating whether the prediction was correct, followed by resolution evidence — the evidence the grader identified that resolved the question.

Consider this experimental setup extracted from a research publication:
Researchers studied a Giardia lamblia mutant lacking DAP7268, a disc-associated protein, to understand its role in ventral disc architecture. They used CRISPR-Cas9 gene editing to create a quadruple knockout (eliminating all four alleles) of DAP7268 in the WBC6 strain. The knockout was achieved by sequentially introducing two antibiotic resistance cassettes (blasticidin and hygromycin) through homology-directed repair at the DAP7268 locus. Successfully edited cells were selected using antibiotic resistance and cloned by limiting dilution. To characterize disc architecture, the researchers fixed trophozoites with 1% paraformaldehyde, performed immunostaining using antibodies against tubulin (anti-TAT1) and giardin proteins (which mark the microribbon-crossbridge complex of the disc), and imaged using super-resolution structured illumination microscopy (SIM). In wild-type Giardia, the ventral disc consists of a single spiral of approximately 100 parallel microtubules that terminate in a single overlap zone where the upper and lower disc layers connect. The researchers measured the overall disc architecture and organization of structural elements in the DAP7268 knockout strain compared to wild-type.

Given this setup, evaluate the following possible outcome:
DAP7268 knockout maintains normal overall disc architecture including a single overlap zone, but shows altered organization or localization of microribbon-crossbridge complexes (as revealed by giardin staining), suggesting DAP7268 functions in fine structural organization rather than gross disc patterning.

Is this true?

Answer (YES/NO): NO